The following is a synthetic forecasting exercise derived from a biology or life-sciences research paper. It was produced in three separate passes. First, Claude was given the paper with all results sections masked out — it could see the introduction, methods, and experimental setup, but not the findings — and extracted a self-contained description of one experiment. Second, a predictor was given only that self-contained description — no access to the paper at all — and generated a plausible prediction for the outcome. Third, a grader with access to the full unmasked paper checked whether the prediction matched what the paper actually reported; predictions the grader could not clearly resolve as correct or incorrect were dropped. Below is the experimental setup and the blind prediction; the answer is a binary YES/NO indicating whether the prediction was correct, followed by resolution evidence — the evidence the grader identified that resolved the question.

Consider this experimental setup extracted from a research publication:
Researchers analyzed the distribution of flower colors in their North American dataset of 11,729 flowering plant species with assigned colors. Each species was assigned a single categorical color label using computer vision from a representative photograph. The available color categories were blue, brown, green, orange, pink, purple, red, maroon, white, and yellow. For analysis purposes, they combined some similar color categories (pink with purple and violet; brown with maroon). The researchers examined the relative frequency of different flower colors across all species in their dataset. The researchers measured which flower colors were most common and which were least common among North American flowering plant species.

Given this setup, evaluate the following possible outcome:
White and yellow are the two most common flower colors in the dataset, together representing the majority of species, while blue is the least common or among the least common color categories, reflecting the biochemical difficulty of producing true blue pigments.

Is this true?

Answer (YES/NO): NO